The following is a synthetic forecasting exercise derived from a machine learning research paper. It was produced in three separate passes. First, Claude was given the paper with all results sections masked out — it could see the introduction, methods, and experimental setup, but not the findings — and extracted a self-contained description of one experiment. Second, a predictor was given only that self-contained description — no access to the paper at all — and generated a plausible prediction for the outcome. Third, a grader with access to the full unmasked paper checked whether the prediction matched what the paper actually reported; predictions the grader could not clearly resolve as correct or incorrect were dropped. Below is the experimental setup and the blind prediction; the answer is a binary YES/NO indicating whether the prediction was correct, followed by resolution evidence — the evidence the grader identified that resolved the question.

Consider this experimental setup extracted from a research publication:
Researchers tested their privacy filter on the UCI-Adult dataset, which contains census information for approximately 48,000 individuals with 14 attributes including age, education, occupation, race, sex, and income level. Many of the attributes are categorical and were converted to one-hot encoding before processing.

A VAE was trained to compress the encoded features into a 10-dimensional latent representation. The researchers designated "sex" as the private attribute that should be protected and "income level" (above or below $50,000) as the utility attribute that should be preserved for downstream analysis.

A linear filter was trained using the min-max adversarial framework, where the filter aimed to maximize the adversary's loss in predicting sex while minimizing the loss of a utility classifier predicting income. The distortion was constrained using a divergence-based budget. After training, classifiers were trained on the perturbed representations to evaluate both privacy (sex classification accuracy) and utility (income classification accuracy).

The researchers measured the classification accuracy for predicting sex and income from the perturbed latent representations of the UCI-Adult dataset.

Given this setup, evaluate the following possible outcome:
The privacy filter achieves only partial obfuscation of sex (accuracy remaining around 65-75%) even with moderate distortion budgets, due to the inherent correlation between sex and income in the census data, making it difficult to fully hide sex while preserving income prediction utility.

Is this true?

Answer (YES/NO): YES